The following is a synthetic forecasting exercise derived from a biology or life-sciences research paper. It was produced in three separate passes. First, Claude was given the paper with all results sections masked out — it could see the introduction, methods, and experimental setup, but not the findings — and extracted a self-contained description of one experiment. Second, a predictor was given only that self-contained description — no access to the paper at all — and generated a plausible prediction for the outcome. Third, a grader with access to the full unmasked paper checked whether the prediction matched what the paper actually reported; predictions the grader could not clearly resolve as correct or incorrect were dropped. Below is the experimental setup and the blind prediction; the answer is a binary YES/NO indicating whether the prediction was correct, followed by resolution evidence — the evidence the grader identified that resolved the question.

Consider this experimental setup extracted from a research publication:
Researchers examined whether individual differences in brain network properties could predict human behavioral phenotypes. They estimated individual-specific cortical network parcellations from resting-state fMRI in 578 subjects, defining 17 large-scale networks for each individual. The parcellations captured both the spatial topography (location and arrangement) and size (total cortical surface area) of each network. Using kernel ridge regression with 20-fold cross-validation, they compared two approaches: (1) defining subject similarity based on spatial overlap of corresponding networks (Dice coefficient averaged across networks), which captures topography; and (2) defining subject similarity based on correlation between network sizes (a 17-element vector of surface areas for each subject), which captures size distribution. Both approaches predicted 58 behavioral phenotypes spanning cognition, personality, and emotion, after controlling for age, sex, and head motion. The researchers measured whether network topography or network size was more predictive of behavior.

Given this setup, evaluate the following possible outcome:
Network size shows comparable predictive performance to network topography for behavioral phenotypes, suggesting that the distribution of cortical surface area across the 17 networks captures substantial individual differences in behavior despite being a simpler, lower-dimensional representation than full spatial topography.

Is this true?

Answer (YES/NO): NO